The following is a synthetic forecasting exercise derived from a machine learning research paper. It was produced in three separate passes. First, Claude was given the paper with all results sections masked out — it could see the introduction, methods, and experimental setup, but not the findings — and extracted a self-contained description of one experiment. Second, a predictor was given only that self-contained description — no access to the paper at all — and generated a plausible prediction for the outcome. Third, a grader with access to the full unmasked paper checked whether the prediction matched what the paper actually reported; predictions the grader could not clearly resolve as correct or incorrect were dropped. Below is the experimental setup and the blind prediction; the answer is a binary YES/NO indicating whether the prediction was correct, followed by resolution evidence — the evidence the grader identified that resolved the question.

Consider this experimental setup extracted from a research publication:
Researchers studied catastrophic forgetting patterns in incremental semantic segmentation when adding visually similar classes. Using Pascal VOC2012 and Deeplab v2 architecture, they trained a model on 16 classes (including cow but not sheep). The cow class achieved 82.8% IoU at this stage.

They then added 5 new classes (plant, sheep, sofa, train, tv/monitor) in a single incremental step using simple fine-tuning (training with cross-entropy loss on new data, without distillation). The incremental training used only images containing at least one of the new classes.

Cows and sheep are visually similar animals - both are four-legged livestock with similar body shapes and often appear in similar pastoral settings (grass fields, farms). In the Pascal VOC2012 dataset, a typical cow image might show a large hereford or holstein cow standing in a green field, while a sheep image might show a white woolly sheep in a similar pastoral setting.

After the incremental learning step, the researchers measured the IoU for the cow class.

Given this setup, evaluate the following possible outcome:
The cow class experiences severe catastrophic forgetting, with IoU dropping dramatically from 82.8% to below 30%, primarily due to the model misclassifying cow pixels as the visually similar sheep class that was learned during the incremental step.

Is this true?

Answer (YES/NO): YES